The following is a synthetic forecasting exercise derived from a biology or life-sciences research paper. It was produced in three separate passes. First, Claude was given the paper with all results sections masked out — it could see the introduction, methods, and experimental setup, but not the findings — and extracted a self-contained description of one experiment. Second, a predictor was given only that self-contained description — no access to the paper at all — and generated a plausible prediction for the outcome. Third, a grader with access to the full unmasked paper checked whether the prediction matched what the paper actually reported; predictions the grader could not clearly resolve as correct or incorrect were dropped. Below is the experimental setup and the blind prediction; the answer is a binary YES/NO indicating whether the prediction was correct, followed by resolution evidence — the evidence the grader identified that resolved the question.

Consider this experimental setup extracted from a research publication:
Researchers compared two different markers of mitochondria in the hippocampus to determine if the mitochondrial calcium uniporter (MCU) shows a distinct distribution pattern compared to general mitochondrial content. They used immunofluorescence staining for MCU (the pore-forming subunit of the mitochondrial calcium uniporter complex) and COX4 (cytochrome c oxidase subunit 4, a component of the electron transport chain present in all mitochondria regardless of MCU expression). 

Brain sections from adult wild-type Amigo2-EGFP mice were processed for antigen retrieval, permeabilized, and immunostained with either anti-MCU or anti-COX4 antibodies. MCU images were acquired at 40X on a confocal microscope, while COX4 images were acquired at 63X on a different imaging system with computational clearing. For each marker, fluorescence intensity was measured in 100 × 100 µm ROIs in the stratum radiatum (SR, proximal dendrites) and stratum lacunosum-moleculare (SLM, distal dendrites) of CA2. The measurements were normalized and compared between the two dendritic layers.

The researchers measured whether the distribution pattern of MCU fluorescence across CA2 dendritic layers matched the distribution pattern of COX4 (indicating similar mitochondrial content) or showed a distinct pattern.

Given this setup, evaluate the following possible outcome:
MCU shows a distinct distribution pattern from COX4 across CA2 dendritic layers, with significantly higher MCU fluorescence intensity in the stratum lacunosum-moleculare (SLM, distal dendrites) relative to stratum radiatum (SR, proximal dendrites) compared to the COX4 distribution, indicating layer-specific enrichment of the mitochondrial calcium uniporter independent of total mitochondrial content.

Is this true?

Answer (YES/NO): YES